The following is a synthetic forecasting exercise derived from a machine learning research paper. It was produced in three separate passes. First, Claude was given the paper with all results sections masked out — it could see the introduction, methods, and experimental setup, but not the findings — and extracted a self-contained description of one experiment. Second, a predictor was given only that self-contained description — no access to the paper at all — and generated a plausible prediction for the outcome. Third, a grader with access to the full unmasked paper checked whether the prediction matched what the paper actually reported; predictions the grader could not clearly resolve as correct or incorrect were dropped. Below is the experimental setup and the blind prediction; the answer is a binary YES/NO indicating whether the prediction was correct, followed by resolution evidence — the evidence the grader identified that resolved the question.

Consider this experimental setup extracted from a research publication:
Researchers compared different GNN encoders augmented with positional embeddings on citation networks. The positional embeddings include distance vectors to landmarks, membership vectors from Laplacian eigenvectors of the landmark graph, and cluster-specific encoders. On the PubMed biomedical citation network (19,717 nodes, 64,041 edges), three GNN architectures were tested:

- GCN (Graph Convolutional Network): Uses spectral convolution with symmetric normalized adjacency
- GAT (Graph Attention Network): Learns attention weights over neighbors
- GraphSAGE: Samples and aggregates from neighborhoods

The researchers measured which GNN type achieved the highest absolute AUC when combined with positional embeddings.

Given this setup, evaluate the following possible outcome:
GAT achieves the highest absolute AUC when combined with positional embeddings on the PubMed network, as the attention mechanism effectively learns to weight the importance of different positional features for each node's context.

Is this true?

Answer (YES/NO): NO